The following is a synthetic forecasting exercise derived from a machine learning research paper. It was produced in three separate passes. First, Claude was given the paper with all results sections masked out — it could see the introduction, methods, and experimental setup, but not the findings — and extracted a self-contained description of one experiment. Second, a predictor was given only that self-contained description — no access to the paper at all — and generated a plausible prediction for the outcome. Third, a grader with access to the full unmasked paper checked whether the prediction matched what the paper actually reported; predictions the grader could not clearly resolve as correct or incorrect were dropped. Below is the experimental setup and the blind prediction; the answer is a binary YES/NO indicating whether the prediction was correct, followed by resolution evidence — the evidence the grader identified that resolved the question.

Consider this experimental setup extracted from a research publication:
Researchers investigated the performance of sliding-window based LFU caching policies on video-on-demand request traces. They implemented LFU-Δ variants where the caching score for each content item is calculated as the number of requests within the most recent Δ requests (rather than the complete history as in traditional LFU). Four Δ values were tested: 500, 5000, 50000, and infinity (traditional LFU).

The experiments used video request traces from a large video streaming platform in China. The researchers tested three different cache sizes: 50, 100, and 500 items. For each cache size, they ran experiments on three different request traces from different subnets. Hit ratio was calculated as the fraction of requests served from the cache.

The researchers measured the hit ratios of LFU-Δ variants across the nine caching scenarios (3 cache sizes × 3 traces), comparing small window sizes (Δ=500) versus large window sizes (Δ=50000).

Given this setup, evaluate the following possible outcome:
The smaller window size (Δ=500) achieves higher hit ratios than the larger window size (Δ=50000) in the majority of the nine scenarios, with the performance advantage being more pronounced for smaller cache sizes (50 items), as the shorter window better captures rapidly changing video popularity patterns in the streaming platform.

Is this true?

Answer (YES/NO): YES